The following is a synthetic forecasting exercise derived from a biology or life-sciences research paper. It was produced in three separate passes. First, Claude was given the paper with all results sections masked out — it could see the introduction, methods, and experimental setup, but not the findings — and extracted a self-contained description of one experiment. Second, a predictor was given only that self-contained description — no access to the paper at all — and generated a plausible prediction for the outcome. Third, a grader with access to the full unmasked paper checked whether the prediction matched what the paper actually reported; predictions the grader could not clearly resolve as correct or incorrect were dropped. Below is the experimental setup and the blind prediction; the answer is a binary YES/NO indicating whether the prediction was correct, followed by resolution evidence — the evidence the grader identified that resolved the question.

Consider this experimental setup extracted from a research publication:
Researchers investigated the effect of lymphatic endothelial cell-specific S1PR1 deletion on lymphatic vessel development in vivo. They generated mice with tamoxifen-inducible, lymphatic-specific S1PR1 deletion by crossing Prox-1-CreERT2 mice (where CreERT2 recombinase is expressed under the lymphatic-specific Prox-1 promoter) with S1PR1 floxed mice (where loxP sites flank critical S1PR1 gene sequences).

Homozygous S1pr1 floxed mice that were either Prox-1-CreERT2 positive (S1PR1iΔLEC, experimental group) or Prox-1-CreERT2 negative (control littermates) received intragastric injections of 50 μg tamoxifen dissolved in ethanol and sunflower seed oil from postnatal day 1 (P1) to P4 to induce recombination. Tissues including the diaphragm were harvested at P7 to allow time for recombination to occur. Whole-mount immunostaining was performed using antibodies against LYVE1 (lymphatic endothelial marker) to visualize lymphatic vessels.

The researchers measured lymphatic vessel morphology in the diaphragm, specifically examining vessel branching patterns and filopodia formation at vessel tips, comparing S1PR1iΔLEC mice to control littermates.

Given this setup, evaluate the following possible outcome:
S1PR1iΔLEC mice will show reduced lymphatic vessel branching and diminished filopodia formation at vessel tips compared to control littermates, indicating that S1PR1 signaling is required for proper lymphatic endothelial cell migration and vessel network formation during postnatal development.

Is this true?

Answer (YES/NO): NO